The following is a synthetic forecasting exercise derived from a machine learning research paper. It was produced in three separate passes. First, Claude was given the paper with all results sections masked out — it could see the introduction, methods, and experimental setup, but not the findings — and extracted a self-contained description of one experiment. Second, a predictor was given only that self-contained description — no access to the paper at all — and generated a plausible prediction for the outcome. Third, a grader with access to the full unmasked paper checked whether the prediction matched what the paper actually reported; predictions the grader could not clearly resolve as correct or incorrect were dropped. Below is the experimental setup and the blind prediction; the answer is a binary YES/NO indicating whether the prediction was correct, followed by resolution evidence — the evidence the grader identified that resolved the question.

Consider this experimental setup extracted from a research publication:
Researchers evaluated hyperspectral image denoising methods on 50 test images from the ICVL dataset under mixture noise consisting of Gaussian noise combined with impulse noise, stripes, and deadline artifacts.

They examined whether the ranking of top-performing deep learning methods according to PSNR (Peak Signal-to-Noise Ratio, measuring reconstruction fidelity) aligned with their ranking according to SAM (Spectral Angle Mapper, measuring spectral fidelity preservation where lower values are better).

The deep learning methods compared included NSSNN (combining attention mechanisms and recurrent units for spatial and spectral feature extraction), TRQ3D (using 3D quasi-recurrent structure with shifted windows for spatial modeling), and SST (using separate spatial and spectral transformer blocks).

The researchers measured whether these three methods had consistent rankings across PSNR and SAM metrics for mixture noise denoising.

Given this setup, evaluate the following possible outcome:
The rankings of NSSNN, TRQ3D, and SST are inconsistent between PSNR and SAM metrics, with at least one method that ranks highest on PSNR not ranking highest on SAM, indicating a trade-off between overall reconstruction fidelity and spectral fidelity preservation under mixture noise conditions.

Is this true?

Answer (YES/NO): YES